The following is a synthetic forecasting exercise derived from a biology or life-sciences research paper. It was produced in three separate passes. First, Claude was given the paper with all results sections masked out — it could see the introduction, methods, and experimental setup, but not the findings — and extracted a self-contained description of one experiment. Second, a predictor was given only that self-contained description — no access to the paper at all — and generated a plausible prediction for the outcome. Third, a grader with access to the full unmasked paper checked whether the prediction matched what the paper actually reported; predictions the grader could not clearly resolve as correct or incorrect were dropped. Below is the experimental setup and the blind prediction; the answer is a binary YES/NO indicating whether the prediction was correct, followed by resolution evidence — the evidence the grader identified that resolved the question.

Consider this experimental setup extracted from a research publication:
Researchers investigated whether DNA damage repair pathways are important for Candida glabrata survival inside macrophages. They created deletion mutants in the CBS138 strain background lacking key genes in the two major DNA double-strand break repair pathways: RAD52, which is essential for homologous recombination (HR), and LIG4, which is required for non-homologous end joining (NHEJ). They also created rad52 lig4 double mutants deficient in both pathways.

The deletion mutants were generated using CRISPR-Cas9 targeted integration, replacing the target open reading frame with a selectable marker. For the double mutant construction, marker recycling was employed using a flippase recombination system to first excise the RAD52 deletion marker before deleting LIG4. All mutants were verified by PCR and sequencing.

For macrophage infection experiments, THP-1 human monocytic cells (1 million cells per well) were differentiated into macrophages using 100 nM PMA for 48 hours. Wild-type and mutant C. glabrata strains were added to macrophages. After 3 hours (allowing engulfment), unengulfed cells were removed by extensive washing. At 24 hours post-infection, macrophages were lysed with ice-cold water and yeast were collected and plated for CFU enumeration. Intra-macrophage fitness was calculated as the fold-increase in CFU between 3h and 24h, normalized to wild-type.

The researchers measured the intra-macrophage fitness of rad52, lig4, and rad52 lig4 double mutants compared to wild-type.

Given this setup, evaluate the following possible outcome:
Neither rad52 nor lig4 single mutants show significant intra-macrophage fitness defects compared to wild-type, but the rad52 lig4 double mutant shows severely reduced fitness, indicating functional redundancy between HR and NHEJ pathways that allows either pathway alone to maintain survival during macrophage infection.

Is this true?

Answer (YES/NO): YES